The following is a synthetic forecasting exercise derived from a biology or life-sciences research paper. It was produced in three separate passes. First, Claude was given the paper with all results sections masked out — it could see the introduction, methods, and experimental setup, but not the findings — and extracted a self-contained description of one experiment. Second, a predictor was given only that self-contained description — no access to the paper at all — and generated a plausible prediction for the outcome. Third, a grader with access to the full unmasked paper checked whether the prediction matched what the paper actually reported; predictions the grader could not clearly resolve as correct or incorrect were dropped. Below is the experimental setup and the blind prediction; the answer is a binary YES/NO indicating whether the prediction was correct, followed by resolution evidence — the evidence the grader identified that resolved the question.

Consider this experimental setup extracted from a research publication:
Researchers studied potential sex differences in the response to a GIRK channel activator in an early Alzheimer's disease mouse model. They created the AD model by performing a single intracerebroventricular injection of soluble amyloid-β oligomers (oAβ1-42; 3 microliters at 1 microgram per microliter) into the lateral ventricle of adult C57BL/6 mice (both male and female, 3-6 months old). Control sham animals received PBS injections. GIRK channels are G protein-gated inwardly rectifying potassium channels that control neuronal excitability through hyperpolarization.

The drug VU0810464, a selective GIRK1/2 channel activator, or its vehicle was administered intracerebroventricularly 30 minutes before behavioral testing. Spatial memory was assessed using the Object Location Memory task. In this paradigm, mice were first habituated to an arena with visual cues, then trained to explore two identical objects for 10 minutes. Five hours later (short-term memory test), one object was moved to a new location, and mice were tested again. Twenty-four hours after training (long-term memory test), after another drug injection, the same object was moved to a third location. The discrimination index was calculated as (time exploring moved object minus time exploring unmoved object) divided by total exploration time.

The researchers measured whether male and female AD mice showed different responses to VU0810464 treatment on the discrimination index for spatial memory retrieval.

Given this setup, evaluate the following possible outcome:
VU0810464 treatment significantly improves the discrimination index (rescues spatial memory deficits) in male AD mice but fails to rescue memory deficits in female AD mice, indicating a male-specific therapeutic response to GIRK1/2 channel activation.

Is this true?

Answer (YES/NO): NO